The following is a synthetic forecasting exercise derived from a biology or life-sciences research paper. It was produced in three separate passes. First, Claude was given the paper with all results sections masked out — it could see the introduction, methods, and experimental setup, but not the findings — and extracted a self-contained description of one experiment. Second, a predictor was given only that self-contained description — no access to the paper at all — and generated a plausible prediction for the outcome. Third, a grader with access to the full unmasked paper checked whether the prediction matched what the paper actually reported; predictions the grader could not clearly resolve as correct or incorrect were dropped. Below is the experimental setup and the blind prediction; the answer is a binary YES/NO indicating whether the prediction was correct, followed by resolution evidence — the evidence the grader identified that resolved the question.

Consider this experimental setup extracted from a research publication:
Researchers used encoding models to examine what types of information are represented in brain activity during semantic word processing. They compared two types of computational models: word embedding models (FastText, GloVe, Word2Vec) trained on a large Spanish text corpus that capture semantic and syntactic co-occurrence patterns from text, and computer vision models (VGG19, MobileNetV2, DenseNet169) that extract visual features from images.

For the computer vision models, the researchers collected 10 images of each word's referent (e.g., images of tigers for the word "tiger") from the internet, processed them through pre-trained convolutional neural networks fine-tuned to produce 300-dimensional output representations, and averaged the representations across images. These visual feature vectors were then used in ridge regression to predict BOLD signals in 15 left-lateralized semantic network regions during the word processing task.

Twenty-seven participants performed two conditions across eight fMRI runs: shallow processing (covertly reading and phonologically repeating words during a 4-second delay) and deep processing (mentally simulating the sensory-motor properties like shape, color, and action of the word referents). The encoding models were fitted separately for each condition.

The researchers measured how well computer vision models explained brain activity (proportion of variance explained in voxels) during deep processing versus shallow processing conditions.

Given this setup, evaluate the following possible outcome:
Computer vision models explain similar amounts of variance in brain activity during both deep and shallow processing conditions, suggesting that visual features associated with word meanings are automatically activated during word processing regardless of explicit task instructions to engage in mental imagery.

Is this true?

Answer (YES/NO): NO